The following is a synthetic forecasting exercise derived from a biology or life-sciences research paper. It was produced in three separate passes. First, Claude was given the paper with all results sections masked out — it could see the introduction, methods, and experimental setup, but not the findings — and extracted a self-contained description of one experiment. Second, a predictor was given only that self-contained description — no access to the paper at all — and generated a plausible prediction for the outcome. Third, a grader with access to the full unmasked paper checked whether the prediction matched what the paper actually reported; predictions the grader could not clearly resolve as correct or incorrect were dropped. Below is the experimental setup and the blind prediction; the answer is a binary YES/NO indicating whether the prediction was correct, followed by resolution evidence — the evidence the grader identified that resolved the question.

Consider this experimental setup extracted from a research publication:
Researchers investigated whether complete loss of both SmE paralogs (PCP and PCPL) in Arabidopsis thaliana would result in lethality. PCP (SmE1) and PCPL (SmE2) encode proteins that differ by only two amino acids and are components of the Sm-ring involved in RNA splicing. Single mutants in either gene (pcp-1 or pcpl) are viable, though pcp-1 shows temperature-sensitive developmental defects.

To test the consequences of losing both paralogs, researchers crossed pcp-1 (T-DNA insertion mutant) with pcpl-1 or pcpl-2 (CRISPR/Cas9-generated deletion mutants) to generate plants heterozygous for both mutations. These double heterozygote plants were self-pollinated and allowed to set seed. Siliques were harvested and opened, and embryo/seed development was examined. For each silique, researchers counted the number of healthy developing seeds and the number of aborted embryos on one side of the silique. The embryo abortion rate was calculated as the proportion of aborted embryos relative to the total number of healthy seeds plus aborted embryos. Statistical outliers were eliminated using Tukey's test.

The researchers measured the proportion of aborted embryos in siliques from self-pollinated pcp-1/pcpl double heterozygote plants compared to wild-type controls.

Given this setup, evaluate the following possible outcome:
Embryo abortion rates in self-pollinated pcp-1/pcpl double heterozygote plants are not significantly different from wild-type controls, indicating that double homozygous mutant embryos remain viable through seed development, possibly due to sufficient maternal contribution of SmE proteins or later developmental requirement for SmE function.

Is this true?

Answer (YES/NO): NO